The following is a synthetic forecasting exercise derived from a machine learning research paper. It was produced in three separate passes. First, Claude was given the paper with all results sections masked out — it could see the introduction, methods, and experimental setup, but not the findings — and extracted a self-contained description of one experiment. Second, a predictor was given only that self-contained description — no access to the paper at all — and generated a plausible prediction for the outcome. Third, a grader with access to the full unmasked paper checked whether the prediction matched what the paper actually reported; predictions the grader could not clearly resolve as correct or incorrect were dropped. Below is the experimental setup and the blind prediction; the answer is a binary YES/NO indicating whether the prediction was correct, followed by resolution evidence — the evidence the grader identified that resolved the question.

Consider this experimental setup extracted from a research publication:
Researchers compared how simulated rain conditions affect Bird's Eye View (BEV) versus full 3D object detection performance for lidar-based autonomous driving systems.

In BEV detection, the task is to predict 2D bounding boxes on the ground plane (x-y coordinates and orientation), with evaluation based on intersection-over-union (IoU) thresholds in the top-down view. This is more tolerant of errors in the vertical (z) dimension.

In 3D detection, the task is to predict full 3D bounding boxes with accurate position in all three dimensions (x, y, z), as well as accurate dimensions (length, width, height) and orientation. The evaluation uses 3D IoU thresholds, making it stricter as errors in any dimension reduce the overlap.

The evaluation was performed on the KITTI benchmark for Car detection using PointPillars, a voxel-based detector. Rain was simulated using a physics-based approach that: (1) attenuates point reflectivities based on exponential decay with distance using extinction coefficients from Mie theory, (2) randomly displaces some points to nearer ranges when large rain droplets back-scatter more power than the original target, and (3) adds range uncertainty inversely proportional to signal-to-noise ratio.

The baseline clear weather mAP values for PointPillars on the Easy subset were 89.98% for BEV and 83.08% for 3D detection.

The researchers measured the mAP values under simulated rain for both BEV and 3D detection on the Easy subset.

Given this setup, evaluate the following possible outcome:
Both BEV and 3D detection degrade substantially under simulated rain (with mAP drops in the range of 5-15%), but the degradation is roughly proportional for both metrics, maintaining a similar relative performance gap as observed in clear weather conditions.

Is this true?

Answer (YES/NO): NO